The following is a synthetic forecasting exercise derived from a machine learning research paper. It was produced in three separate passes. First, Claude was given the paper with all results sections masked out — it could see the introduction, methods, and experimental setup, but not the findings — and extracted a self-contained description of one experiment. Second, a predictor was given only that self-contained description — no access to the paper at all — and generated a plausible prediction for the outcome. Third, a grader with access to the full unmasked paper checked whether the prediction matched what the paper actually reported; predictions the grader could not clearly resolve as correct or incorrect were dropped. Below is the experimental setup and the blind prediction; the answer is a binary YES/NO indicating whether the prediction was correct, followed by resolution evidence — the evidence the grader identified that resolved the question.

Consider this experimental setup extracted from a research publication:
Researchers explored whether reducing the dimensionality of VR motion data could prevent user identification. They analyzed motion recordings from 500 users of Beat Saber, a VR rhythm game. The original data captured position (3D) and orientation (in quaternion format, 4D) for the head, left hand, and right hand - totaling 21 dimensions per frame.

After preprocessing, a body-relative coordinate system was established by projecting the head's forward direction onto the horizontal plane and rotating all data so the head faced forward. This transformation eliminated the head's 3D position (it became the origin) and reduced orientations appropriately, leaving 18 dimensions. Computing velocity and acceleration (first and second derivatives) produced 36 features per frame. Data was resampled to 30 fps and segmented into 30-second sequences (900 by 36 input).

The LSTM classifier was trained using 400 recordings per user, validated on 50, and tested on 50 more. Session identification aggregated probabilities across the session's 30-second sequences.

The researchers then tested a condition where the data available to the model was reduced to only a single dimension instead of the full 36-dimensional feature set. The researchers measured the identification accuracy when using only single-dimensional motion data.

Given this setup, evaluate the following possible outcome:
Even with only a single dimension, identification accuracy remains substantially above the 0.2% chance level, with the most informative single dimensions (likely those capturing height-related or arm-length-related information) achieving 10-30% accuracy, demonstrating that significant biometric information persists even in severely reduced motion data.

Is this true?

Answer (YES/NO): NO